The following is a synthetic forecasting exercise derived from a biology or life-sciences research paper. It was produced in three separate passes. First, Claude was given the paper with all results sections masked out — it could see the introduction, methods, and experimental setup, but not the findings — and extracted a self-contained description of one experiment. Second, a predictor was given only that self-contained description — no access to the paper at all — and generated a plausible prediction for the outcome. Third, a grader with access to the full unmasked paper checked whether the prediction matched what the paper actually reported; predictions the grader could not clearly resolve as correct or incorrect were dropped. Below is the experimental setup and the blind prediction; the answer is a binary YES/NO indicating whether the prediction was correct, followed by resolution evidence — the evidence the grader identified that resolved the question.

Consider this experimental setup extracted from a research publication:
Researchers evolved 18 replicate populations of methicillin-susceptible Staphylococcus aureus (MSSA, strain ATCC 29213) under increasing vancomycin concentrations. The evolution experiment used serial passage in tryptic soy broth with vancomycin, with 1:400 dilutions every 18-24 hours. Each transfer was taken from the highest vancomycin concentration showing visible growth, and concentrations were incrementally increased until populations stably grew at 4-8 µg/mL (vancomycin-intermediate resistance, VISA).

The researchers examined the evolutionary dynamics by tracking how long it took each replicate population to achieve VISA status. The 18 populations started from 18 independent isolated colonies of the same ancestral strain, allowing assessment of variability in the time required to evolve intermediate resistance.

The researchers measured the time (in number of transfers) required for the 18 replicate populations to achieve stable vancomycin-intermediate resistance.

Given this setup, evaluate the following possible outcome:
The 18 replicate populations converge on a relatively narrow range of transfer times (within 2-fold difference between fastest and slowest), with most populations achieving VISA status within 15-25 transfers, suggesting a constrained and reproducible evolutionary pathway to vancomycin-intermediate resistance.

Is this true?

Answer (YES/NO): NO